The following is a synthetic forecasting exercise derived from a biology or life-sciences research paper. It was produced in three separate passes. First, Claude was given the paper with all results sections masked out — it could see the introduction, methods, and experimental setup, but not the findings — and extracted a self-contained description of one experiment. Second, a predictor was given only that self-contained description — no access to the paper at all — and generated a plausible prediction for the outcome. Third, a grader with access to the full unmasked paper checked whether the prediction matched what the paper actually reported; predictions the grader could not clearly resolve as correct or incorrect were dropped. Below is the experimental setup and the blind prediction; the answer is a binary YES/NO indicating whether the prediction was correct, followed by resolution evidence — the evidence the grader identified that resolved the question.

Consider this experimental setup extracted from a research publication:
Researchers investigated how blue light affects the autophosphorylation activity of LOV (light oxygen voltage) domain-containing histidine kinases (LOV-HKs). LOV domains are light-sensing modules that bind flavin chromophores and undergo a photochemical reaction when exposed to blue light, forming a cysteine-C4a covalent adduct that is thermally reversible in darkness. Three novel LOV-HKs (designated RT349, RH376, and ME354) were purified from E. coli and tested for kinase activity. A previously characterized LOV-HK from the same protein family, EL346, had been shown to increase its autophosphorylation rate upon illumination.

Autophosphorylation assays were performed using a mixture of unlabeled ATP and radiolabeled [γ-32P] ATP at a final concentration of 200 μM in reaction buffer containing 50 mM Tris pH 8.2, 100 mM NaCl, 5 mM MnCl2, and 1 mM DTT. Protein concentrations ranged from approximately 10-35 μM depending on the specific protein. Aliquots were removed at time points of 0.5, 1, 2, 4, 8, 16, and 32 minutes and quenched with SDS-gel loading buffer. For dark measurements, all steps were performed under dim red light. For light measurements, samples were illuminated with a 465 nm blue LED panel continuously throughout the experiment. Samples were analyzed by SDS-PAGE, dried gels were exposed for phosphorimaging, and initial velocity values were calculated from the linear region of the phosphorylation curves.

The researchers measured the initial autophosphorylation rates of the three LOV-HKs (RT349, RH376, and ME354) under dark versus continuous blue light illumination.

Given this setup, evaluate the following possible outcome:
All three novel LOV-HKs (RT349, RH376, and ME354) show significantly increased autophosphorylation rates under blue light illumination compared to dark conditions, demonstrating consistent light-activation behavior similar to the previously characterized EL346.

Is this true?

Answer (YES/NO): NO